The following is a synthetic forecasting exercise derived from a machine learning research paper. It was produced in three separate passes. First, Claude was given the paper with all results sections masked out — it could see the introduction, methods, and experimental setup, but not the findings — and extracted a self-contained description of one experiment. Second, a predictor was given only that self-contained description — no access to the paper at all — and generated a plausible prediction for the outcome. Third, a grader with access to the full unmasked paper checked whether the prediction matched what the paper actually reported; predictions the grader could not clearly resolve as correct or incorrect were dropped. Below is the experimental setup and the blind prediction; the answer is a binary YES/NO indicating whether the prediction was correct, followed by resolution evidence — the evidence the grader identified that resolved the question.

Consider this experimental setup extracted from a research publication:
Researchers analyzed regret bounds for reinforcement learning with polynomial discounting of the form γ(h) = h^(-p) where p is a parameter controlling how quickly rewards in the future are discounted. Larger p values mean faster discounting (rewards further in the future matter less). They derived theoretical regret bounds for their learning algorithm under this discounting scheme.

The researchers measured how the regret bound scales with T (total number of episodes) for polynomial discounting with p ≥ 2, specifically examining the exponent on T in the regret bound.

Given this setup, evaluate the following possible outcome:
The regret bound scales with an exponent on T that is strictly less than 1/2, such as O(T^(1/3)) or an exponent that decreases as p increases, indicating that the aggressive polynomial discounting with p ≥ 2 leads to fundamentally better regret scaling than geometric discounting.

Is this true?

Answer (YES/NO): NO